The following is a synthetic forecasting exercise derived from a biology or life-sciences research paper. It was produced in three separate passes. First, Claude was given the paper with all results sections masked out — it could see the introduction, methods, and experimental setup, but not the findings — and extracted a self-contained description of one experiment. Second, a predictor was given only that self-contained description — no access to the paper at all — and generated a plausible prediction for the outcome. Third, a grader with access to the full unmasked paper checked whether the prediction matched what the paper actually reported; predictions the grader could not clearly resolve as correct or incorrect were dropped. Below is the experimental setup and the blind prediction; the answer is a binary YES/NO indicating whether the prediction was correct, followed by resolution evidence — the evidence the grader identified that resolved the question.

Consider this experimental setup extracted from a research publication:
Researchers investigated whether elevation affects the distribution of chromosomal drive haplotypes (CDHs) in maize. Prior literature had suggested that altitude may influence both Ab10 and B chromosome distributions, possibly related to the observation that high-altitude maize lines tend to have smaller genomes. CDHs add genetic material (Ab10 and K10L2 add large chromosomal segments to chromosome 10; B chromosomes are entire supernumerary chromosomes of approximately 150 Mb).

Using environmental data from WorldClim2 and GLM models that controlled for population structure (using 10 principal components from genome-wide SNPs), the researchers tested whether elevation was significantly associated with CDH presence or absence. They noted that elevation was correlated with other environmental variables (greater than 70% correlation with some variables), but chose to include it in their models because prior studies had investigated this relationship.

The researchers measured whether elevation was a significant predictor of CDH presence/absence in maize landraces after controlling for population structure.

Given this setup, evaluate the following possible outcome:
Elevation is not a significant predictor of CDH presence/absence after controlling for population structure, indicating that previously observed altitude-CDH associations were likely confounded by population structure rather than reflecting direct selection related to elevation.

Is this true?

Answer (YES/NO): YES